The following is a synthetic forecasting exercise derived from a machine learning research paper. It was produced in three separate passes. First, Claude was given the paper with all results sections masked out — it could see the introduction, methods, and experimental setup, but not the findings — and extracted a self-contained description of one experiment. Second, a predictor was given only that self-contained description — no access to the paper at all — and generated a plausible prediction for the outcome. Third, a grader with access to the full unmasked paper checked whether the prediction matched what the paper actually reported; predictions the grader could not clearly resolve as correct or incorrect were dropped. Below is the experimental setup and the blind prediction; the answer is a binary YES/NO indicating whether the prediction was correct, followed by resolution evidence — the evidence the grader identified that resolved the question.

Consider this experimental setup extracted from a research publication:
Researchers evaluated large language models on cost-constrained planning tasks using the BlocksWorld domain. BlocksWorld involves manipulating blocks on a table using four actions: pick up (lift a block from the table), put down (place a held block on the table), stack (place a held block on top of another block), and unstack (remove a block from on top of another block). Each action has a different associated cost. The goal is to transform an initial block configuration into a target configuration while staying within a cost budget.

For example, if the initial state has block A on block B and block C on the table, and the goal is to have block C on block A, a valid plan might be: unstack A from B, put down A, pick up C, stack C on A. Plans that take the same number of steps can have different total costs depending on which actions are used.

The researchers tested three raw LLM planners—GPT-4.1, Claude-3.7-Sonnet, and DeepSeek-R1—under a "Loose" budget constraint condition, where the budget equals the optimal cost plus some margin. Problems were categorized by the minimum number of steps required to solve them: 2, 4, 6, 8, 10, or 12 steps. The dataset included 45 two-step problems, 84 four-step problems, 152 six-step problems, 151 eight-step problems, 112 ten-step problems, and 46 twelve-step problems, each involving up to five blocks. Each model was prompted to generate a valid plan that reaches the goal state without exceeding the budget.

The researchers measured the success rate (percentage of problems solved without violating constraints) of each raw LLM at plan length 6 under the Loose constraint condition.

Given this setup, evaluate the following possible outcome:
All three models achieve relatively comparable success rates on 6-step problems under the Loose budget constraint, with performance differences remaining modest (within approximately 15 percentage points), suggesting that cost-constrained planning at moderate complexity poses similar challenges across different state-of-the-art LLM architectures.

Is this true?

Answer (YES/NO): NO